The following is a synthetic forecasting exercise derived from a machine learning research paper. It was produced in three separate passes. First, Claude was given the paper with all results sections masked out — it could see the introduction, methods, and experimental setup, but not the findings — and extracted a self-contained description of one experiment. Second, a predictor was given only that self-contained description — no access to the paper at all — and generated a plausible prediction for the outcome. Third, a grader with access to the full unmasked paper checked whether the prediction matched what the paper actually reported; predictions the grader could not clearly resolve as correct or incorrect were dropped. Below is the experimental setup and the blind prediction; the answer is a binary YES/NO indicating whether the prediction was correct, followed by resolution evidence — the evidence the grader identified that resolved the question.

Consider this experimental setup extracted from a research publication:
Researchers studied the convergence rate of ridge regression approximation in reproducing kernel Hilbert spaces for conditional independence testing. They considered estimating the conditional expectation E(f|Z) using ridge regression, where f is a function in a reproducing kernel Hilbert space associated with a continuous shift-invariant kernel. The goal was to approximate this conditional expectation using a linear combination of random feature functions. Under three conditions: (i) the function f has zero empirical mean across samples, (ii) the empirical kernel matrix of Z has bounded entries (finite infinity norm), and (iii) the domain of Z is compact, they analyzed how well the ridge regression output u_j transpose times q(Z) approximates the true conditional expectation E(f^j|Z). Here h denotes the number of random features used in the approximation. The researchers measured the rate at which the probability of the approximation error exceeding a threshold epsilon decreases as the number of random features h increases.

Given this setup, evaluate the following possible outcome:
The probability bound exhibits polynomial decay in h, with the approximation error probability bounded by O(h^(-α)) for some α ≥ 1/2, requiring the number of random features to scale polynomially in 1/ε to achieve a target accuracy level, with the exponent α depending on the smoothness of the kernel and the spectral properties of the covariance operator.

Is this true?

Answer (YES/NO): NO